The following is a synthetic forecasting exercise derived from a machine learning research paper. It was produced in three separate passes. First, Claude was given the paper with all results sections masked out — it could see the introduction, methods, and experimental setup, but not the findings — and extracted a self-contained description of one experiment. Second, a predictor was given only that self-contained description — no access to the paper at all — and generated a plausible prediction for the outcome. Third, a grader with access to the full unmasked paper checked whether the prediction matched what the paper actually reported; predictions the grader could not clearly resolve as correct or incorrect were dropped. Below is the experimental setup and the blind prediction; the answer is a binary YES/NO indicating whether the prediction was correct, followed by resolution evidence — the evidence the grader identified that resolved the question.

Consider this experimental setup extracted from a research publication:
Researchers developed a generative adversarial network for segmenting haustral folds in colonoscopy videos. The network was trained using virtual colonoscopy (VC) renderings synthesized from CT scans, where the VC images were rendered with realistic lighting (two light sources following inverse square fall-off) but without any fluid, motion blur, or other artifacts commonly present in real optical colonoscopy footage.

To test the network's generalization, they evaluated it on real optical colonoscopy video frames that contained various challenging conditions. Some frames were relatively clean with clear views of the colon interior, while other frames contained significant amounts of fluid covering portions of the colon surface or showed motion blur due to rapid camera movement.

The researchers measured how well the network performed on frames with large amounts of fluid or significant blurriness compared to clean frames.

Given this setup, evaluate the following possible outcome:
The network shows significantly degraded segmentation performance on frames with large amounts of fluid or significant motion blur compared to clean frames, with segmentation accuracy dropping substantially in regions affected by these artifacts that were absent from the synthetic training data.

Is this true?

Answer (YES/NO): YES